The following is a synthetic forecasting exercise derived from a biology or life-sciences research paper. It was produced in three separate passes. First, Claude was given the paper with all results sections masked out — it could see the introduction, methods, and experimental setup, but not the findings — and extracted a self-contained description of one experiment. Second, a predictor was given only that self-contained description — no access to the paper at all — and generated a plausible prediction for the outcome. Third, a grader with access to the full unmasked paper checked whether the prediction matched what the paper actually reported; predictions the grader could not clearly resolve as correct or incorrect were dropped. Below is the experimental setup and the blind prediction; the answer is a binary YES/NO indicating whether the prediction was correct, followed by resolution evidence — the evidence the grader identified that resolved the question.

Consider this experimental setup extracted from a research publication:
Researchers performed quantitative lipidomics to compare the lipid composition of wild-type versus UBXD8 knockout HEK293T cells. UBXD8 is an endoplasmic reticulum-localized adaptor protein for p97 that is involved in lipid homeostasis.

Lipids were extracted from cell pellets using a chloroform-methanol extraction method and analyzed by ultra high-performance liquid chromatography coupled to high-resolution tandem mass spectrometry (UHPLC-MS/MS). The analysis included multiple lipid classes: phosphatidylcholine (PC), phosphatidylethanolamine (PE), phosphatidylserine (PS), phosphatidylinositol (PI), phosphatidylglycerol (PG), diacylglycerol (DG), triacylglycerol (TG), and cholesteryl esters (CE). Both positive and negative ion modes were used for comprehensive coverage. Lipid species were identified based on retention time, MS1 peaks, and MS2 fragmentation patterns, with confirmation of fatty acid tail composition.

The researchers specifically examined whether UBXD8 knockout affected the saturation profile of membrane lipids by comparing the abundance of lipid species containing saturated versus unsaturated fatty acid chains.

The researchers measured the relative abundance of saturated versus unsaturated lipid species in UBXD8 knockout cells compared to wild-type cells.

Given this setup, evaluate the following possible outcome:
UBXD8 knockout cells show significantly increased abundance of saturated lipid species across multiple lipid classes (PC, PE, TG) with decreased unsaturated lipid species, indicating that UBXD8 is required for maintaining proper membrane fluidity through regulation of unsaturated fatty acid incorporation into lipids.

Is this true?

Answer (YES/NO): NO